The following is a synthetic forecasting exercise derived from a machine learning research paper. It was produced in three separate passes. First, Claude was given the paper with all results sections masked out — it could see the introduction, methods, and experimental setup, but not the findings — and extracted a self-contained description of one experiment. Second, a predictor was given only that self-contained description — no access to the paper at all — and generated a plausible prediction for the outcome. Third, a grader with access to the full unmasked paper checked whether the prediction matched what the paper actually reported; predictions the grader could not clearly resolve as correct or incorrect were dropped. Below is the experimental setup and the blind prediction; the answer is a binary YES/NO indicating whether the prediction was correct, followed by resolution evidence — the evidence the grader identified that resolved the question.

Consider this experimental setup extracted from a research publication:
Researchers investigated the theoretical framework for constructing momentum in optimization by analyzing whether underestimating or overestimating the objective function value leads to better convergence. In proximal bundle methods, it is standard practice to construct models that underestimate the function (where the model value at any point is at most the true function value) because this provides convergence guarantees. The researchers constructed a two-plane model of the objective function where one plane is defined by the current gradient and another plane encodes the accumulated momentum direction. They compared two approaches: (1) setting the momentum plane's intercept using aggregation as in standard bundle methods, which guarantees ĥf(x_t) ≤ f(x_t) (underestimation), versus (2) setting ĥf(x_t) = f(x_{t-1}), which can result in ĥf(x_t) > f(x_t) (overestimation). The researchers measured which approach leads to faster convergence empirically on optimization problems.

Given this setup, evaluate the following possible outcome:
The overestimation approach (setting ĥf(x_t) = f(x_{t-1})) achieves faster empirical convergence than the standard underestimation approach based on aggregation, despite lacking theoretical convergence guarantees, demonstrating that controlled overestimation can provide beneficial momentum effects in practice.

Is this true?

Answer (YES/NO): YES